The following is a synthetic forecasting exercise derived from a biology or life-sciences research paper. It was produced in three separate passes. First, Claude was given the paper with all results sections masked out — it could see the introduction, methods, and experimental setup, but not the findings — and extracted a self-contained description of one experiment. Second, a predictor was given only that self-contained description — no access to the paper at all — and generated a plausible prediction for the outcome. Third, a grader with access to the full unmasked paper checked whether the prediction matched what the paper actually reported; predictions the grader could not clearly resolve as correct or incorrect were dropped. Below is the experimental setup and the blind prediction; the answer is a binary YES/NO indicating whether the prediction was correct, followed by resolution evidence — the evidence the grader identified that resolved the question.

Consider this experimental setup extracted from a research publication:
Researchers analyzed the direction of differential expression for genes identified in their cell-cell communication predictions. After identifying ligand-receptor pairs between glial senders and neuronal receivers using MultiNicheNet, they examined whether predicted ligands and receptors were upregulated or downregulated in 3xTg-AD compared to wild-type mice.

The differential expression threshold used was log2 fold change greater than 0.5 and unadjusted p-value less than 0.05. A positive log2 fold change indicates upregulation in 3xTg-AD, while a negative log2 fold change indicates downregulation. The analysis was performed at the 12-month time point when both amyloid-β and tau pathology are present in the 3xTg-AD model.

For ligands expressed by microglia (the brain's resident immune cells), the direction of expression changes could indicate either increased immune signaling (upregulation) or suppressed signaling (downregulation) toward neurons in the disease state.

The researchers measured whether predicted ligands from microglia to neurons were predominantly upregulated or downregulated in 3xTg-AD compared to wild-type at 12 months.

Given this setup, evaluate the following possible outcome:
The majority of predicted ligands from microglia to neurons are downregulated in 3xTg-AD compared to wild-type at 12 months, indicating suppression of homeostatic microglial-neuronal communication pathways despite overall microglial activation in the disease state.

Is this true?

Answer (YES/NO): NO